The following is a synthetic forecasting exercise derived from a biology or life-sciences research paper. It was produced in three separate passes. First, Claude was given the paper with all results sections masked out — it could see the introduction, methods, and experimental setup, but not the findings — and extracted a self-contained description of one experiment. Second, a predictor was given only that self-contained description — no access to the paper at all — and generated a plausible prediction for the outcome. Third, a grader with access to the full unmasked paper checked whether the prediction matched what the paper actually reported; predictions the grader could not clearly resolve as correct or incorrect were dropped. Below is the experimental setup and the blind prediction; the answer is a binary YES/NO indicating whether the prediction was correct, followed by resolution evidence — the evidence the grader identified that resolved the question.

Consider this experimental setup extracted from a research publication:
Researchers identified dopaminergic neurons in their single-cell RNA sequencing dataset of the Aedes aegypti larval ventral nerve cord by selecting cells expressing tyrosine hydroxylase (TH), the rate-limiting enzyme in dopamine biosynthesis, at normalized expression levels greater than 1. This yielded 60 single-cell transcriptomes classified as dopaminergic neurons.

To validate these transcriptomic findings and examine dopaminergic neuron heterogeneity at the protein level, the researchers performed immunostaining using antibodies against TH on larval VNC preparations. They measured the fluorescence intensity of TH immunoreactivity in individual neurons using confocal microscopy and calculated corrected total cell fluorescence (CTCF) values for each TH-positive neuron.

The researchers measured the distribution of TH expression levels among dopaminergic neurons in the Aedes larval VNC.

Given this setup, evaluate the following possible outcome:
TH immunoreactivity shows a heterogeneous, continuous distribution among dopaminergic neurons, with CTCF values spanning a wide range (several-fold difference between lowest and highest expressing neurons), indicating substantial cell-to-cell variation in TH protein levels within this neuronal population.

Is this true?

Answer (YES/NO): NO